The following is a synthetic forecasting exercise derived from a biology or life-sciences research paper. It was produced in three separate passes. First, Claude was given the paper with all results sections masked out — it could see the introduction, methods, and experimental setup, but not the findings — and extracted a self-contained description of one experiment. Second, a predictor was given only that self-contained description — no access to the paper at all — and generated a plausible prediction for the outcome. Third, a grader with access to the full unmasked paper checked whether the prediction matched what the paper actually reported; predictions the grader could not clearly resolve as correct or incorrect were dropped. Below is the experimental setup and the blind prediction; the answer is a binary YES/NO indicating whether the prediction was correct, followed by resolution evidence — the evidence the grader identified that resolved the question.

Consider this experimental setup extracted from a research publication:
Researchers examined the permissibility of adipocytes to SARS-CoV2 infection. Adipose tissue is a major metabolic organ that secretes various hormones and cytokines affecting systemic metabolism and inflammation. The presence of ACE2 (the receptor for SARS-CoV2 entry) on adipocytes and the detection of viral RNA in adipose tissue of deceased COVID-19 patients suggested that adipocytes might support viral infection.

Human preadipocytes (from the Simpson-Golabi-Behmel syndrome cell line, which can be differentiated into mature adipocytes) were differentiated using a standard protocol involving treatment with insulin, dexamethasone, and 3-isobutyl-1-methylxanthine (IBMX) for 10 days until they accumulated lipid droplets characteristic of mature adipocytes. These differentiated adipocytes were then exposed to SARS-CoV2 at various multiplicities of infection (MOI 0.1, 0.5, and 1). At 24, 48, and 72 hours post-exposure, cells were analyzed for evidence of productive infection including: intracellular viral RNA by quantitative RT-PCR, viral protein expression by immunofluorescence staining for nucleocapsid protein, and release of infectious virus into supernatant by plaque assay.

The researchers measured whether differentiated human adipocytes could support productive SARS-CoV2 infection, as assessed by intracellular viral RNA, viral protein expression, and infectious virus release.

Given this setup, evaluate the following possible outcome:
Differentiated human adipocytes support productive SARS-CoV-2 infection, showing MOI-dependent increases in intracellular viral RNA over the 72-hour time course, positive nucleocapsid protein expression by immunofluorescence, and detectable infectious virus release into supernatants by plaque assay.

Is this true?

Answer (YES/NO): NO